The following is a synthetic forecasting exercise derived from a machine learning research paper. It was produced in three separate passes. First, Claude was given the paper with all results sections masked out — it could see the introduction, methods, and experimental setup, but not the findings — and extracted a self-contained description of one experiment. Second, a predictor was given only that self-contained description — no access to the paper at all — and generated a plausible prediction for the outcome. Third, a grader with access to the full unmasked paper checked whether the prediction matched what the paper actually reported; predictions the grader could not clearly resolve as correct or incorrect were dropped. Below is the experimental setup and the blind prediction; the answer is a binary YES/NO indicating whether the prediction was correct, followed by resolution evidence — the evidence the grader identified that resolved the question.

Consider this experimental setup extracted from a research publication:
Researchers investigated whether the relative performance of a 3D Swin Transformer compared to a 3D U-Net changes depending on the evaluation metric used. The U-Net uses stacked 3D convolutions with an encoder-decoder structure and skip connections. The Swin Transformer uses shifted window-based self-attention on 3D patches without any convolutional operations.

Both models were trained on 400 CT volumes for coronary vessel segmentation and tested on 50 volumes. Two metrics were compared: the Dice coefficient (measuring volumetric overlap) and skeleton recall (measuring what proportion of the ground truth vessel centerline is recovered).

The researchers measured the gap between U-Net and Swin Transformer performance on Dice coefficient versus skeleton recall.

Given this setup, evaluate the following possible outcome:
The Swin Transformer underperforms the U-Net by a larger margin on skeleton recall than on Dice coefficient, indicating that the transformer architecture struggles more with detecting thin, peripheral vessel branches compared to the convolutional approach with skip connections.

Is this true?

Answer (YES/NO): YES